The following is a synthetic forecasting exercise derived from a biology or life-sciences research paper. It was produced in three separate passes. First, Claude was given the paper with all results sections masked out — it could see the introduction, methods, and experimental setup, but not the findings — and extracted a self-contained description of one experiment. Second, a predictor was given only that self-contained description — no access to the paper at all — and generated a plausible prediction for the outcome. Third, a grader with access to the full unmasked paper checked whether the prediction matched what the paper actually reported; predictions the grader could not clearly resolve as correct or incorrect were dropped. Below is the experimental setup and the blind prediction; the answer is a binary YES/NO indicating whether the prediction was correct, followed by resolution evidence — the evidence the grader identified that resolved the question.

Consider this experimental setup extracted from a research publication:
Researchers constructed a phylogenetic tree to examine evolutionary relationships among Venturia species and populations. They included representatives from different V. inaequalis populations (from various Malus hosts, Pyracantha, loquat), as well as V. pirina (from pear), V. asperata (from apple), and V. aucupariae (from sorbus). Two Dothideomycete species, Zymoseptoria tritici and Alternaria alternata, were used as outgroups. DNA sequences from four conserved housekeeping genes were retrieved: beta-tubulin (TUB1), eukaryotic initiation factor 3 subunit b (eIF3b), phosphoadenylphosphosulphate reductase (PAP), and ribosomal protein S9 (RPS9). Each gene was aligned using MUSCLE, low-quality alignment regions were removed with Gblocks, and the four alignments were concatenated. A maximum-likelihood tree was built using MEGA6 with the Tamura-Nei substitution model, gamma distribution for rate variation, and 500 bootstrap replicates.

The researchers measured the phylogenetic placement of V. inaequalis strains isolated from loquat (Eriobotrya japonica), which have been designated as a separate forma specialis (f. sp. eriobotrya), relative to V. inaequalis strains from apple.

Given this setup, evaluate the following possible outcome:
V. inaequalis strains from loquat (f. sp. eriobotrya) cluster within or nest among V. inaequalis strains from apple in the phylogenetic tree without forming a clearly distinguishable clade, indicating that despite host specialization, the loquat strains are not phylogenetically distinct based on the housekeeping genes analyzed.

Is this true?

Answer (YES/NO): YES